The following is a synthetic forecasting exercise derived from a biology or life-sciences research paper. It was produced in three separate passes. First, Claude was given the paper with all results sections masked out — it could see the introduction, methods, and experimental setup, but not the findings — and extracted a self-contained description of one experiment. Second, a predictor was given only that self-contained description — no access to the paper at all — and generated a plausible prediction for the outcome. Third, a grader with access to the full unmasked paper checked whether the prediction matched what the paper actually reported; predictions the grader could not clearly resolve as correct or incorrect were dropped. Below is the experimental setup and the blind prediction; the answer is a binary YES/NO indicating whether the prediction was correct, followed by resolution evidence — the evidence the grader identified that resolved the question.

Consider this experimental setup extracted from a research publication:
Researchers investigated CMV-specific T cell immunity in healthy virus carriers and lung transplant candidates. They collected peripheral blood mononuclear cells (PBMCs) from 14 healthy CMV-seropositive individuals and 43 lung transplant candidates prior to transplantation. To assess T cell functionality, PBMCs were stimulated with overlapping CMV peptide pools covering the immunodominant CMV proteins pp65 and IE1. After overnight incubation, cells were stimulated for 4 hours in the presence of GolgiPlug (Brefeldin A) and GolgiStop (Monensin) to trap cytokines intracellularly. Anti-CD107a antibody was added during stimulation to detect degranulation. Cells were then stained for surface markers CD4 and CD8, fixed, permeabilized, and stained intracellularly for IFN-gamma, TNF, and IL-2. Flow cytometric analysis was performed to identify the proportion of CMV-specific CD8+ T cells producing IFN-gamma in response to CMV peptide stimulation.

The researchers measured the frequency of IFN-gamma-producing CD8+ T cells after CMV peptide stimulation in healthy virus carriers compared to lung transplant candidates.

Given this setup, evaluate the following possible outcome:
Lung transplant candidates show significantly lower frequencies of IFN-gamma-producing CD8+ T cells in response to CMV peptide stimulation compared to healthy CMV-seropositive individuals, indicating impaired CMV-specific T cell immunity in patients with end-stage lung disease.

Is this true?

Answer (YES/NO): NO